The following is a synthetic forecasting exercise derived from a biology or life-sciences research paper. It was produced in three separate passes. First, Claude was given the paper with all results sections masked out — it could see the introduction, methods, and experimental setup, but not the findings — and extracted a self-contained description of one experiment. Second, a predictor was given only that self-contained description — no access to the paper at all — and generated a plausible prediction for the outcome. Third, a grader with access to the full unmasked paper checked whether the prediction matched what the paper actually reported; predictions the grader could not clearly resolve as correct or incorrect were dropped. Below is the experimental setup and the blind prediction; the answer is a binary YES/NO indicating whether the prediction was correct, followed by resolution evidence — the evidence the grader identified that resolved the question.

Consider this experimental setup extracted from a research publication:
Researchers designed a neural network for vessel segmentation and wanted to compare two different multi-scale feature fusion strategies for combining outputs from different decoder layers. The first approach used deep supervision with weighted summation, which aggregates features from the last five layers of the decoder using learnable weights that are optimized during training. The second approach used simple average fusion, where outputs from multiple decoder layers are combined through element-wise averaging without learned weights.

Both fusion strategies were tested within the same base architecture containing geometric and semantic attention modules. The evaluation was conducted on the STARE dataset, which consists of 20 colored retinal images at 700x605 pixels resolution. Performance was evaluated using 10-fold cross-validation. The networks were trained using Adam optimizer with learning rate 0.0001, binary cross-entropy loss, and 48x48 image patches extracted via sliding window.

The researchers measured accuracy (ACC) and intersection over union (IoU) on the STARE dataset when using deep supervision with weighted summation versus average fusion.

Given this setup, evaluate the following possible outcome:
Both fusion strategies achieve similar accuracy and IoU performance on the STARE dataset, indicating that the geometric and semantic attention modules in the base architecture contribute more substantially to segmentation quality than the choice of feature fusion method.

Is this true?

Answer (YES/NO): NO